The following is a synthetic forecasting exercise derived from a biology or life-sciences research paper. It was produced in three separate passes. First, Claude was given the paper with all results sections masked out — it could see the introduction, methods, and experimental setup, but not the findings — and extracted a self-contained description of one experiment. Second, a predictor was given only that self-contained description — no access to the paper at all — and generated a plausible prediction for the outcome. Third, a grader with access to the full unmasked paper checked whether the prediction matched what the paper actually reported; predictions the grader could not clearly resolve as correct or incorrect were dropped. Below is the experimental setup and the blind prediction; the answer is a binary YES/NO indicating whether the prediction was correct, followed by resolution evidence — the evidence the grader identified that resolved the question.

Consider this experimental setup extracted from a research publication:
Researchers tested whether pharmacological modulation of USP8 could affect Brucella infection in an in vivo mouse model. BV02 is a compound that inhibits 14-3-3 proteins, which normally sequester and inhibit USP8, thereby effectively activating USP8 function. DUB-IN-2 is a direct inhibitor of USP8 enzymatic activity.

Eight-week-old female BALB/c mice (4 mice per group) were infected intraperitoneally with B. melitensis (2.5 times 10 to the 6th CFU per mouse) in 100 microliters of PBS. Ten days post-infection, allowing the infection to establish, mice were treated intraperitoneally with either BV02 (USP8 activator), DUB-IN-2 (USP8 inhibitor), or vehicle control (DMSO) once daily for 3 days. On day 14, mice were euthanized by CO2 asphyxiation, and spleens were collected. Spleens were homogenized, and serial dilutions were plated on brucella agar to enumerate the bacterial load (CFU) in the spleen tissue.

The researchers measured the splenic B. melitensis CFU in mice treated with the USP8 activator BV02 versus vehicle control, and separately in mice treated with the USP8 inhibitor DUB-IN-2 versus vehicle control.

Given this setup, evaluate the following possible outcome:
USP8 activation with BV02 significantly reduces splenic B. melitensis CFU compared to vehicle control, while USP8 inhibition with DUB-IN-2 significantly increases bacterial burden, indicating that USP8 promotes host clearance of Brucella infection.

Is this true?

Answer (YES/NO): YES